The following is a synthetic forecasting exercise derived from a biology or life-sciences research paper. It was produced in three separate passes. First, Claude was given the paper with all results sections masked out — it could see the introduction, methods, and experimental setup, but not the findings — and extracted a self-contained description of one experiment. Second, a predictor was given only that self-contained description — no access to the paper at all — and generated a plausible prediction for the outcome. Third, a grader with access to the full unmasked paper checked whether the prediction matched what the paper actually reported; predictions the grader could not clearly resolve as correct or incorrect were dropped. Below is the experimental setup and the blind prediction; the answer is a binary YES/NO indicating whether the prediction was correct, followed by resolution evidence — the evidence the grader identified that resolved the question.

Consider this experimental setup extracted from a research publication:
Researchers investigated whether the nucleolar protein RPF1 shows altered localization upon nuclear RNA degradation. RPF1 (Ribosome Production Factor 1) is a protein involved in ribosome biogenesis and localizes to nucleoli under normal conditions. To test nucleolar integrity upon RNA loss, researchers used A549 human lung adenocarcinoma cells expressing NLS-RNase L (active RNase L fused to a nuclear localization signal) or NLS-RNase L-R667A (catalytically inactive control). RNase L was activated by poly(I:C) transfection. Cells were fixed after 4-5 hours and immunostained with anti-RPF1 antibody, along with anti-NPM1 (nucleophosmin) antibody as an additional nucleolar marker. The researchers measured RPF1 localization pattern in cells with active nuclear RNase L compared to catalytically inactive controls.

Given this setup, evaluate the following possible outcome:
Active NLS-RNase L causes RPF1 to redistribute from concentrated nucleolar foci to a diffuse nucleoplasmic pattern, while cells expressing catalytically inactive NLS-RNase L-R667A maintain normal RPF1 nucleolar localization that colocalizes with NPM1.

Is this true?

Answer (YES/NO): NO